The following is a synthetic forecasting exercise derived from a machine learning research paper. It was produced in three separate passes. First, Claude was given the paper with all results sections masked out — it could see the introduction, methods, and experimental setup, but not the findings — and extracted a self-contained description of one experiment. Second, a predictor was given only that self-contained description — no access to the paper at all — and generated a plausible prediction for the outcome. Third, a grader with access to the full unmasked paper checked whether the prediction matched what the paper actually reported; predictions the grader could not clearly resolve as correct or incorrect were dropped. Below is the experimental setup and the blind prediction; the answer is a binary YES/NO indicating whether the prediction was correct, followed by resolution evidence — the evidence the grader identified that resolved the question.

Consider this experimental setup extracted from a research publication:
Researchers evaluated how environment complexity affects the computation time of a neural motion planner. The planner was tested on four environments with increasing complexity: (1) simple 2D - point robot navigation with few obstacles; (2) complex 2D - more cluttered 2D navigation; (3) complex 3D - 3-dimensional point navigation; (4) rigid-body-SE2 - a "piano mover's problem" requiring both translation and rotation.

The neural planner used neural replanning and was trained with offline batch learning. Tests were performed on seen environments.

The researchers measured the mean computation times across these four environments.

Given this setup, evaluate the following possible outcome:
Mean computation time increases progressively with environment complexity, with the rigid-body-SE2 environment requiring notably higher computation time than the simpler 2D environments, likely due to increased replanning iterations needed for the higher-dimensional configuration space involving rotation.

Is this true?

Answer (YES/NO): YES